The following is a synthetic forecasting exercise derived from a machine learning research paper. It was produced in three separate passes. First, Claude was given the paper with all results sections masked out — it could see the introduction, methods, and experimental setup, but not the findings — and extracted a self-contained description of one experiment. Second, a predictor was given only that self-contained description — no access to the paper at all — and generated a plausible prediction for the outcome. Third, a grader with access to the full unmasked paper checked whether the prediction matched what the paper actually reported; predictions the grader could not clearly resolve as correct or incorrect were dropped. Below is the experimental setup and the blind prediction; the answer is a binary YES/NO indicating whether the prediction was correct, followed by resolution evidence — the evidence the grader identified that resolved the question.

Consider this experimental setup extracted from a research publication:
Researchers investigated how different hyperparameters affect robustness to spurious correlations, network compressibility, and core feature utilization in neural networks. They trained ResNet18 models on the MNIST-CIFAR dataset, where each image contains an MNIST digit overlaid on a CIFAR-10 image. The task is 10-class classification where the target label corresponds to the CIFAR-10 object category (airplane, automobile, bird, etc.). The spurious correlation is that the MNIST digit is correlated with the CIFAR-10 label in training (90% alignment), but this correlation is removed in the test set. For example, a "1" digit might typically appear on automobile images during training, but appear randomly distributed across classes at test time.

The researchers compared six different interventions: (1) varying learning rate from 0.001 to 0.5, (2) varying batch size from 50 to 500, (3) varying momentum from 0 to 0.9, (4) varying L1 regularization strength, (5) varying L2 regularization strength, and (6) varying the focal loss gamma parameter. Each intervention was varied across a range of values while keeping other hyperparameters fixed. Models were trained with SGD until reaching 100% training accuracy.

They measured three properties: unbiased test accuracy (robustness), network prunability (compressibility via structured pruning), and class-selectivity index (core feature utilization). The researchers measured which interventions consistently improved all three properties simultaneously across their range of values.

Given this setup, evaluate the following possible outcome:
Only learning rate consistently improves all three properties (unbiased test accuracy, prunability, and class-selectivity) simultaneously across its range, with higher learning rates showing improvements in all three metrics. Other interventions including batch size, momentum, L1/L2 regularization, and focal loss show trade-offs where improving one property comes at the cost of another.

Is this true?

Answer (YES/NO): YES